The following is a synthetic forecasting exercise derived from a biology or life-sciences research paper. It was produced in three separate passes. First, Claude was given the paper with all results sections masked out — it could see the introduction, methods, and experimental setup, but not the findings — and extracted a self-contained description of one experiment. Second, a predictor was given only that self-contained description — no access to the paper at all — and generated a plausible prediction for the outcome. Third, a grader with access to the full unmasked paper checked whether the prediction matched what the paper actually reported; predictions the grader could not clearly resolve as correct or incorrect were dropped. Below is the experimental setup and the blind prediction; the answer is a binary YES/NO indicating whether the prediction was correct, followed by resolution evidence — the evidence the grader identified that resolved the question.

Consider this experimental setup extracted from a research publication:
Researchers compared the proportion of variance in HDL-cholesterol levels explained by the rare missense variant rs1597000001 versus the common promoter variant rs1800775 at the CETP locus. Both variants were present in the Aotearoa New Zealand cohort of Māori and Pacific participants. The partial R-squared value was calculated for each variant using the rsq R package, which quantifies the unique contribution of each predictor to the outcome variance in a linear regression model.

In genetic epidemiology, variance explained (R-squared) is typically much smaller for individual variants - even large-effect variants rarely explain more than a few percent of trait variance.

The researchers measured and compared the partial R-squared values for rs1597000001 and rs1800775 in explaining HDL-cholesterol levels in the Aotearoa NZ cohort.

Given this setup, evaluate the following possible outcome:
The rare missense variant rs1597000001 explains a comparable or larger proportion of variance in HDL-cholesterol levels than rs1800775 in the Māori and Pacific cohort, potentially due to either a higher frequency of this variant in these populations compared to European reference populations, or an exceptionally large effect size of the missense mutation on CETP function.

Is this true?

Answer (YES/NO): YES